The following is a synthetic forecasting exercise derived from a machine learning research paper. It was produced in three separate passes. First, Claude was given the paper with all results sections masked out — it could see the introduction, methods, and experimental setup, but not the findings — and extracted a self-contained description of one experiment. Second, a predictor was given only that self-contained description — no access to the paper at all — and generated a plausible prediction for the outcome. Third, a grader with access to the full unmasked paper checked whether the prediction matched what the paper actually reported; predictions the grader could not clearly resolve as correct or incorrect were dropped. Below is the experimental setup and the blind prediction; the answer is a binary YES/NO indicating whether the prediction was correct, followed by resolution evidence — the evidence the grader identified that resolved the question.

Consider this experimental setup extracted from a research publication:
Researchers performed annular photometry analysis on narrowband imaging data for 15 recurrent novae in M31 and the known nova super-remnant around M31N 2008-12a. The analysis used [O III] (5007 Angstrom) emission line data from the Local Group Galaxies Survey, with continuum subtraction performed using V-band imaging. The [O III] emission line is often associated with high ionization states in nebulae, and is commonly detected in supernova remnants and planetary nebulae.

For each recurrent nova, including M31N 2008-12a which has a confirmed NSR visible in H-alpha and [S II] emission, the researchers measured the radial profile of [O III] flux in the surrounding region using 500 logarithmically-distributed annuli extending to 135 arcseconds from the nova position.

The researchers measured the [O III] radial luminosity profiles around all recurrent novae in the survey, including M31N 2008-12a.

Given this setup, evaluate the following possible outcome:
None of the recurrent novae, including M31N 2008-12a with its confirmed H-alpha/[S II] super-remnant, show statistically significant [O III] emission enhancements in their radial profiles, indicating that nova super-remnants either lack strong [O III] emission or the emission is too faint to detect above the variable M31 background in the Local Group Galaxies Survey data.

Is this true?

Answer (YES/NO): YES